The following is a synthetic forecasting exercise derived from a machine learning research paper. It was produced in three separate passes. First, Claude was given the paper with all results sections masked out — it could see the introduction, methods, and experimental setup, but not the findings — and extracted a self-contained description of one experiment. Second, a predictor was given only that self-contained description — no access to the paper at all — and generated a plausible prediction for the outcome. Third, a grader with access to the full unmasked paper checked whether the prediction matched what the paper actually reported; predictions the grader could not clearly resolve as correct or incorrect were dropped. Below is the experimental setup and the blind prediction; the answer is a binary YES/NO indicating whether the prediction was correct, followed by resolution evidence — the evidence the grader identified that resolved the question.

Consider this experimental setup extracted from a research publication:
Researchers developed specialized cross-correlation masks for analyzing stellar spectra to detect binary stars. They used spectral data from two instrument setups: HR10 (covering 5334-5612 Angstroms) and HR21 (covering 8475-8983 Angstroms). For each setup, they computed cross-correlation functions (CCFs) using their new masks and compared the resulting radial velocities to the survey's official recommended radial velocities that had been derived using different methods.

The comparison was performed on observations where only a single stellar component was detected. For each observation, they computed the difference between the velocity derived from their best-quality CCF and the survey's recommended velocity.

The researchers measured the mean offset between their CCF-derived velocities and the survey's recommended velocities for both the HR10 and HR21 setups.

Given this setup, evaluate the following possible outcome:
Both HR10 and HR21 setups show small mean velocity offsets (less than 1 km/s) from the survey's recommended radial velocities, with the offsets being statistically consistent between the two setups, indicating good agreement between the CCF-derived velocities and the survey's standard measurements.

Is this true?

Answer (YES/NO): NO